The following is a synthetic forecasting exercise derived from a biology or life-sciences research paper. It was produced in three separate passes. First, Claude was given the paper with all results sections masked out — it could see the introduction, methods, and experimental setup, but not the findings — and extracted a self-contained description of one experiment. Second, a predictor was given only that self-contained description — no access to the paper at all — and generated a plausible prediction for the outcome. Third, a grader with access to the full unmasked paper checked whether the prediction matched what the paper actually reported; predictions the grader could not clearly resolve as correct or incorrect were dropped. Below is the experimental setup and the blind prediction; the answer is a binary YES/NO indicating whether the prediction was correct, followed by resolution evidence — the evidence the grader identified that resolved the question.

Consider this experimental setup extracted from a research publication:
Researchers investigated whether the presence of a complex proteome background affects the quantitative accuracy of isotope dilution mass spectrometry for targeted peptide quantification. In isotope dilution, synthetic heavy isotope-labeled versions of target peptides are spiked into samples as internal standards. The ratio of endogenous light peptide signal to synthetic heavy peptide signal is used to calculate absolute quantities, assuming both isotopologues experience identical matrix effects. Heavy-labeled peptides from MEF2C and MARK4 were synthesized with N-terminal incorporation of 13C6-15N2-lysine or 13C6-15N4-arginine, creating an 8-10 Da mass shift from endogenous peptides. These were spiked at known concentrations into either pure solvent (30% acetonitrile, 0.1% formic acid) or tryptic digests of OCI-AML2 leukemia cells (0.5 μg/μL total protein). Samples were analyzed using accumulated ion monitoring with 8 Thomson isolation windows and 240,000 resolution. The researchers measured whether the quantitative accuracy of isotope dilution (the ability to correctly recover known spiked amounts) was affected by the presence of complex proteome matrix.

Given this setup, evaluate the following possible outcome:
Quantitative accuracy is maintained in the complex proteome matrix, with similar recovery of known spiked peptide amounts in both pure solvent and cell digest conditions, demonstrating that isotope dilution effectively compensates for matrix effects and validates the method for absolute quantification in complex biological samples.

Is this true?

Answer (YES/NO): NO